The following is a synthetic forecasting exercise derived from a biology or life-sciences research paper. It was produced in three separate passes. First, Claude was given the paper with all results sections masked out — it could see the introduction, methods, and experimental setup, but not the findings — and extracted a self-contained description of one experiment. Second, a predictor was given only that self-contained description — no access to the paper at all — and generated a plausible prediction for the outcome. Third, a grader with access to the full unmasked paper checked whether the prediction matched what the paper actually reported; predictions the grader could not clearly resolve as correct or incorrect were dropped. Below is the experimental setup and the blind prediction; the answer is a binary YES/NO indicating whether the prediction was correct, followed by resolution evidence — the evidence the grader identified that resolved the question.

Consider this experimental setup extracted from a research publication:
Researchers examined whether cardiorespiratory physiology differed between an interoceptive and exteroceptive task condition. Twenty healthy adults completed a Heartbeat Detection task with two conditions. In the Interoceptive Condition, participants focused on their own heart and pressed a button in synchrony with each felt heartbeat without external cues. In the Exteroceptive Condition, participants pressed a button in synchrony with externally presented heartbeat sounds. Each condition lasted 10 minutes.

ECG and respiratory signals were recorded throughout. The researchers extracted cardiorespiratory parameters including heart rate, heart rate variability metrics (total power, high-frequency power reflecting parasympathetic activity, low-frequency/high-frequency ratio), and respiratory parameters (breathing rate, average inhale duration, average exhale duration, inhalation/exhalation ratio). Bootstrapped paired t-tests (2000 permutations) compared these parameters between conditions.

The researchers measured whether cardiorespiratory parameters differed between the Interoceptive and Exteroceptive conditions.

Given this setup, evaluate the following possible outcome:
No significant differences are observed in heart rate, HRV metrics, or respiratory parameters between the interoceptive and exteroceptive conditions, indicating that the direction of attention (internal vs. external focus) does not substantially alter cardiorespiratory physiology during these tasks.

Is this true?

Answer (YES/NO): NO